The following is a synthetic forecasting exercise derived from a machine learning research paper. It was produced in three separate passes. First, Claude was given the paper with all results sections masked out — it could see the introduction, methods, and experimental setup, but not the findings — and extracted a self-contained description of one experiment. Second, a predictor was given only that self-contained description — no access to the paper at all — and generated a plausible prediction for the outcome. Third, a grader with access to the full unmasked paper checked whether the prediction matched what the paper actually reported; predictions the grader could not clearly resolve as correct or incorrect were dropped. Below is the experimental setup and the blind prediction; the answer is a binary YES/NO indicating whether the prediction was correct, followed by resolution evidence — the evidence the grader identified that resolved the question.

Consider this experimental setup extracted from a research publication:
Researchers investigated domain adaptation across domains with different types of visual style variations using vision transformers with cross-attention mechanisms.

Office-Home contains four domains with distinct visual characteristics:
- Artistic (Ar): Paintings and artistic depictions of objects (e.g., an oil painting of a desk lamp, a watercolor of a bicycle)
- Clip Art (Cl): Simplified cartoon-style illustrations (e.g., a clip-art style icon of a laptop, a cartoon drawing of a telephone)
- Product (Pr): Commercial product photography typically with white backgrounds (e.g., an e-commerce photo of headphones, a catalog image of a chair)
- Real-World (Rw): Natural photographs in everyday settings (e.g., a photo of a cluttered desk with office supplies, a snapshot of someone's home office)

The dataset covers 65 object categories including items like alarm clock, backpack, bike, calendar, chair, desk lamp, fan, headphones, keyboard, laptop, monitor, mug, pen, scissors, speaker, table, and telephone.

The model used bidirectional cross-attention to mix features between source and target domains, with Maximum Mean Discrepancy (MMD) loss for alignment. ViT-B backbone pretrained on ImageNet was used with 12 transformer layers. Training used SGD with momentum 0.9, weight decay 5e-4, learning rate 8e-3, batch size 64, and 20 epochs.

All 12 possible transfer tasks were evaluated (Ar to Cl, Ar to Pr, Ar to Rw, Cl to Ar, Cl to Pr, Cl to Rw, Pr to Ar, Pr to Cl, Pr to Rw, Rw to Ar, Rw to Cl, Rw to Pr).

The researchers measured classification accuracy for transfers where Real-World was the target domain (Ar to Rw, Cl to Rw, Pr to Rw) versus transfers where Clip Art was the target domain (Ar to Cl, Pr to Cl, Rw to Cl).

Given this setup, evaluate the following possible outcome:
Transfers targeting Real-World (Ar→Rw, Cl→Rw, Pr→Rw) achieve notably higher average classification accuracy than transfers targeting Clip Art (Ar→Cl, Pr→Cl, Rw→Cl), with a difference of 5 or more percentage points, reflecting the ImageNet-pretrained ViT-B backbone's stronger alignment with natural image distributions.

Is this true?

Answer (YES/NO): YES